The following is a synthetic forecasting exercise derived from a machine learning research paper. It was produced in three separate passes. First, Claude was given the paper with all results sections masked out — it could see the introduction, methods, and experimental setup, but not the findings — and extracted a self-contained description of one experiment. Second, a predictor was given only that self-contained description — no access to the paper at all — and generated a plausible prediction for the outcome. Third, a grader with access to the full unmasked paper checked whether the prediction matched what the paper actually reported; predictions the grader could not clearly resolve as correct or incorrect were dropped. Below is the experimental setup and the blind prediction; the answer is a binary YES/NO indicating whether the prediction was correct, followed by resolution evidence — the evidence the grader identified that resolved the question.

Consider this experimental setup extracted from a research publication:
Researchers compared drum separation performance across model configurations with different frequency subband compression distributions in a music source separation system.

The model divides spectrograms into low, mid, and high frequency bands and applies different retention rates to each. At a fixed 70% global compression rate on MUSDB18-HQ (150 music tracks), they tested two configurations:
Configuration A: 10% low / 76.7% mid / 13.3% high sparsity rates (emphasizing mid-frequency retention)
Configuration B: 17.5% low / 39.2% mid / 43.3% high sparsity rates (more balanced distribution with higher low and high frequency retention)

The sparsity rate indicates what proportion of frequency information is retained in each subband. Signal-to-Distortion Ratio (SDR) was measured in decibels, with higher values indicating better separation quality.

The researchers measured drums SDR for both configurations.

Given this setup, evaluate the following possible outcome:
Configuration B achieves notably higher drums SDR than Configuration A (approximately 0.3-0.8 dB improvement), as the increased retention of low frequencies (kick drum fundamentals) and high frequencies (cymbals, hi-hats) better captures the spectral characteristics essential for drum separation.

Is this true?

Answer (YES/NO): YES